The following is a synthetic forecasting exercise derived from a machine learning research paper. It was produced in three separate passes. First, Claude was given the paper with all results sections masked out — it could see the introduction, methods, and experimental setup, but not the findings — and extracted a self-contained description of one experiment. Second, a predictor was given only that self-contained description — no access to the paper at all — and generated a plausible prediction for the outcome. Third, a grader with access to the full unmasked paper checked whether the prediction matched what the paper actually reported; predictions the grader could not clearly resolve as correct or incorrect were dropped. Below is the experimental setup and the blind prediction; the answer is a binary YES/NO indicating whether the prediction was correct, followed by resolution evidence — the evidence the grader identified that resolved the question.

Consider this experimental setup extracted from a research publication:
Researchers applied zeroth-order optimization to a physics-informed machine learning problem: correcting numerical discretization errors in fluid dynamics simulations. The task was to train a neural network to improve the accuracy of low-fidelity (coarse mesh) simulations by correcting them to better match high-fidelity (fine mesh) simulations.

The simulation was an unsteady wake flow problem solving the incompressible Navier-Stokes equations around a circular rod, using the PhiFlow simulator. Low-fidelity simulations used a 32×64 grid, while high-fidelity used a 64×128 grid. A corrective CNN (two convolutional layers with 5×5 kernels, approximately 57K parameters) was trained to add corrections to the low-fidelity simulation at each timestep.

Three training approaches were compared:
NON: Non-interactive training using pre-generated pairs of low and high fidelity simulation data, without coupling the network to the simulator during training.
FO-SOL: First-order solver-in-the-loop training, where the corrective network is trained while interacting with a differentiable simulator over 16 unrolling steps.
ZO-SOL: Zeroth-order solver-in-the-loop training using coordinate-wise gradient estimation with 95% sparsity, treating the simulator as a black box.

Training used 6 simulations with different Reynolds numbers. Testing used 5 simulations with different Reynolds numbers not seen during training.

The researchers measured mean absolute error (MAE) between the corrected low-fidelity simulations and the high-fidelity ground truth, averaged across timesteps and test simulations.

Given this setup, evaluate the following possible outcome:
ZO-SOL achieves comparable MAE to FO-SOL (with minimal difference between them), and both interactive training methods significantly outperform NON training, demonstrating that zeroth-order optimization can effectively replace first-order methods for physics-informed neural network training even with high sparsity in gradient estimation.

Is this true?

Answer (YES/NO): NO